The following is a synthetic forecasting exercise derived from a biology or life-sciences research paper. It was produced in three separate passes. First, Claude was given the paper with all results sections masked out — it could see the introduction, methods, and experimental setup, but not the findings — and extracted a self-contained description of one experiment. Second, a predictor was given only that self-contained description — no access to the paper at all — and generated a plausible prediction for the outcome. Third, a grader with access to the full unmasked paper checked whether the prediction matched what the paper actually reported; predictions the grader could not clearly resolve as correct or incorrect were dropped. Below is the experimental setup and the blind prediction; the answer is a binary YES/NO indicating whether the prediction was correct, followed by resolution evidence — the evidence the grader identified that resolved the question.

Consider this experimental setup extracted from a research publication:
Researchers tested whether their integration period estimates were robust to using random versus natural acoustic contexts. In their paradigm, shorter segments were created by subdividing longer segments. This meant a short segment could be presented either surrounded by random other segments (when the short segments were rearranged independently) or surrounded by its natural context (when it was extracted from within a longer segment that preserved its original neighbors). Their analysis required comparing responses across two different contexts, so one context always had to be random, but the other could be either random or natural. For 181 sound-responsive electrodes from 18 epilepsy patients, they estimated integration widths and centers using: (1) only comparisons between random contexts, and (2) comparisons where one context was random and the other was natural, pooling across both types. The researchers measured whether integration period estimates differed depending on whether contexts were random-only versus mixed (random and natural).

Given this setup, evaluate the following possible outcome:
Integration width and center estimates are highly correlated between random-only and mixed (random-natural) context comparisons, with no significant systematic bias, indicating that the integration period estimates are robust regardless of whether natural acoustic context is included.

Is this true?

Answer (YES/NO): YES